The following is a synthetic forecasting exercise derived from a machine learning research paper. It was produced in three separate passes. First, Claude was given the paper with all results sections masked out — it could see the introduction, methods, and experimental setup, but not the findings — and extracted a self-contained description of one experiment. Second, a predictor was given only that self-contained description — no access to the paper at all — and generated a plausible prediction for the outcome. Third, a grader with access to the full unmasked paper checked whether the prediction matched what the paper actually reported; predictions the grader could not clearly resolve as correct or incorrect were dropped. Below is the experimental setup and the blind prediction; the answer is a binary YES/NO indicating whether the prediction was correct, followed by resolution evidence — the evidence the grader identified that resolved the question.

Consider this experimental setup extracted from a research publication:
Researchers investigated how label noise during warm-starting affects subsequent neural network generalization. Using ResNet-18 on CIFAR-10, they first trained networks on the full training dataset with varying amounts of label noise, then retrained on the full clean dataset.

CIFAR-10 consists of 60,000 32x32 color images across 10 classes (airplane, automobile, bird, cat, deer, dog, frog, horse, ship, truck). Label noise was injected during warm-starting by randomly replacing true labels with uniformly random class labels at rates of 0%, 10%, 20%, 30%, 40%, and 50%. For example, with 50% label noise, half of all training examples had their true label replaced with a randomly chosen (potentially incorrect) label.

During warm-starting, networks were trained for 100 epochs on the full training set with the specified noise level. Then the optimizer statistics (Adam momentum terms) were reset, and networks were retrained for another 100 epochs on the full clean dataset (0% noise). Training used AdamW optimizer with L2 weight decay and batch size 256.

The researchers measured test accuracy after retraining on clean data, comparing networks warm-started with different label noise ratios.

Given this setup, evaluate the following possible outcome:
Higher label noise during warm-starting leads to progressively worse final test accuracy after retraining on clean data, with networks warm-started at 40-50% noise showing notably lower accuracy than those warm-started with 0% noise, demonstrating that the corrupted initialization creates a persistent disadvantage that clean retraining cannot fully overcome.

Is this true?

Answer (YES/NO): YES